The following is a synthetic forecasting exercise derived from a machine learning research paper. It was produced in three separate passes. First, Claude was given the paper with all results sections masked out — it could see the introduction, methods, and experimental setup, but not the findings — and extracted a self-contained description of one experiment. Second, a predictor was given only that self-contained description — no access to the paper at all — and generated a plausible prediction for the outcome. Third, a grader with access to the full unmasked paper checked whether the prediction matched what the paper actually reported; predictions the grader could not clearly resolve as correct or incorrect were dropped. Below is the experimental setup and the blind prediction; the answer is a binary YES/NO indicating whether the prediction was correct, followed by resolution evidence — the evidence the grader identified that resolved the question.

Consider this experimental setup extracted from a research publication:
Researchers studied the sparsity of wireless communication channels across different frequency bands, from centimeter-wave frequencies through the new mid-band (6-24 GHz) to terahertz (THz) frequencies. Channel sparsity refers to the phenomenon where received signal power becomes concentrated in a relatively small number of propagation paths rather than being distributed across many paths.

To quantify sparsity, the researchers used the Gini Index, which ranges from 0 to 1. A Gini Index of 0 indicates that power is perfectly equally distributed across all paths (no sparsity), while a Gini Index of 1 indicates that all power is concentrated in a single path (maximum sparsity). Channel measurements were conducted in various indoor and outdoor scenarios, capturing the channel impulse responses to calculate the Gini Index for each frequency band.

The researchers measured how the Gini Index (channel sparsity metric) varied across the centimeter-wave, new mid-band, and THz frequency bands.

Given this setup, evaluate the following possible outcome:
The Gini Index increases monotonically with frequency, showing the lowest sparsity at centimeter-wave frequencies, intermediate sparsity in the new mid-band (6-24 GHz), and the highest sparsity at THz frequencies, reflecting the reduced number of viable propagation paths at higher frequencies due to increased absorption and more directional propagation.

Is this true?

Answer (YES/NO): YES